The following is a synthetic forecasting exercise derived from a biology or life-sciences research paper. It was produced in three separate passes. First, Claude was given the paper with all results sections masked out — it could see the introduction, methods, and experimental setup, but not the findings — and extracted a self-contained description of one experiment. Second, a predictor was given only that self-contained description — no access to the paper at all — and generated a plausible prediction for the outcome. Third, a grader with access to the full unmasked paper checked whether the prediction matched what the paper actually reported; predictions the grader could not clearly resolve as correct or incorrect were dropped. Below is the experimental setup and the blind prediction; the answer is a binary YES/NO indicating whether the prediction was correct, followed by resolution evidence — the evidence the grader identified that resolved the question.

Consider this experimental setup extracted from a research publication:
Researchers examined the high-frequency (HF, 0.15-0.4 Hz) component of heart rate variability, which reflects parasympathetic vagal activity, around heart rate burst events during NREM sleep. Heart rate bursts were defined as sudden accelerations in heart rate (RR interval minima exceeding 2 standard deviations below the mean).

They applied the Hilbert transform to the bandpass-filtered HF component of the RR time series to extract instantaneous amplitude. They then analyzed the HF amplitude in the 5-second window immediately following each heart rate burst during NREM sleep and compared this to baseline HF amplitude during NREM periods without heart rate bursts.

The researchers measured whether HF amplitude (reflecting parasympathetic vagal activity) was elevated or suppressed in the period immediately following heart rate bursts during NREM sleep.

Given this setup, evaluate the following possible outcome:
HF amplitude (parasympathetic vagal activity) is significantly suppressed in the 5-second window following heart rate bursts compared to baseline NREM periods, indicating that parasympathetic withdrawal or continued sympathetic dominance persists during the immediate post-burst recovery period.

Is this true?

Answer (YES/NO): NO